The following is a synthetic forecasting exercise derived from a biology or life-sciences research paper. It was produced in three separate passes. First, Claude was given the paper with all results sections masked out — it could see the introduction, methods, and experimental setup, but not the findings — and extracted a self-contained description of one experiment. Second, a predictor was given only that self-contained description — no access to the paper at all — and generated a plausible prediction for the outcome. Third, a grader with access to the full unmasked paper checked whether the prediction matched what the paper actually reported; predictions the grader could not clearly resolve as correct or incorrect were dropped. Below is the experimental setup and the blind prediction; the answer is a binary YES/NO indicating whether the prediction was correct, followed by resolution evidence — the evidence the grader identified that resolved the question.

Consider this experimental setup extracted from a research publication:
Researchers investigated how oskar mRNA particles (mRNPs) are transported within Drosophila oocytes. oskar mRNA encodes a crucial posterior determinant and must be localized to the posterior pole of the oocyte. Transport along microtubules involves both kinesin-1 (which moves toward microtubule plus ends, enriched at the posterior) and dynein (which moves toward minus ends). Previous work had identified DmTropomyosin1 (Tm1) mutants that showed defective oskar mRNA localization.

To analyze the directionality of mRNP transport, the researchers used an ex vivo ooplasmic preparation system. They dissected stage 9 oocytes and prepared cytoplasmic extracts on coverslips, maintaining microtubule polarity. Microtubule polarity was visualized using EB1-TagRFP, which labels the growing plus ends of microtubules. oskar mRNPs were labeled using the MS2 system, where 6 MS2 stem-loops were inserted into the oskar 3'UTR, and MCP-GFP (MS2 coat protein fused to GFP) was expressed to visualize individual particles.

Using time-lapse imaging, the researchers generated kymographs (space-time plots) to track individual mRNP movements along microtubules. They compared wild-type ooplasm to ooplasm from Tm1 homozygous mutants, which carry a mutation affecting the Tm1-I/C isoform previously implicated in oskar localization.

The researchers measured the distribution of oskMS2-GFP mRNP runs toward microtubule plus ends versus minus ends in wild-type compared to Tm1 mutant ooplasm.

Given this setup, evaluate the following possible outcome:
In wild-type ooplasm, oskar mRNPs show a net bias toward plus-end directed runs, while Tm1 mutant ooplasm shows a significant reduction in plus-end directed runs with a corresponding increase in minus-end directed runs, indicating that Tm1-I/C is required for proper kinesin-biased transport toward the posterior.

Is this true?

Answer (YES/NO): YES